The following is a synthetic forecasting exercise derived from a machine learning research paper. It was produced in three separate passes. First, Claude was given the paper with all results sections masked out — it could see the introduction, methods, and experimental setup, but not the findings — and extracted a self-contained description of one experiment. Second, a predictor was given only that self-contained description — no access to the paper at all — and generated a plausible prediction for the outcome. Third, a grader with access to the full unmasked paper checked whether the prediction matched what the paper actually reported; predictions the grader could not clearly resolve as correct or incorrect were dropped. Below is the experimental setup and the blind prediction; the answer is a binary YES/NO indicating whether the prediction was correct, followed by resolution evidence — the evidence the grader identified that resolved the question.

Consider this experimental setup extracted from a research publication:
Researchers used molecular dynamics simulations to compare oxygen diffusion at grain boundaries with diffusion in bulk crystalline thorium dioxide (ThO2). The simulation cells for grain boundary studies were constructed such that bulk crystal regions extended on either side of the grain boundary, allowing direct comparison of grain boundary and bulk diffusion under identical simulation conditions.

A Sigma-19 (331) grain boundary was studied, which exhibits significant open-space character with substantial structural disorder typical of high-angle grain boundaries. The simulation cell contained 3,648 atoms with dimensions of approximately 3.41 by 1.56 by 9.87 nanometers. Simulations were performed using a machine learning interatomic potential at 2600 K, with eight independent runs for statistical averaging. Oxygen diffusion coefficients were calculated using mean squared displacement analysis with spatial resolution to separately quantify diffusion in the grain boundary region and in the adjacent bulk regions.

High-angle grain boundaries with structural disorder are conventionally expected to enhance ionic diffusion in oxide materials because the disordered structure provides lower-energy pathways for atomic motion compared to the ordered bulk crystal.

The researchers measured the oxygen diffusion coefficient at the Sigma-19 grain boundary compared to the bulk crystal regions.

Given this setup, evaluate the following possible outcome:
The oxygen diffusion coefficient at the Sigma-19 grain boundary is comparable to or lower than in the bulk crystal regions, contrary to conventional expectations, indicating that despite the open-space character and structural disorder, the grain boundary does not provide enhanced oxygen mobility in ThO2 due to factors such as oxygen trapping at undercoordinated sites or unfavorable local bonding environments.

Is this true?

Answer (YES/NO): NO